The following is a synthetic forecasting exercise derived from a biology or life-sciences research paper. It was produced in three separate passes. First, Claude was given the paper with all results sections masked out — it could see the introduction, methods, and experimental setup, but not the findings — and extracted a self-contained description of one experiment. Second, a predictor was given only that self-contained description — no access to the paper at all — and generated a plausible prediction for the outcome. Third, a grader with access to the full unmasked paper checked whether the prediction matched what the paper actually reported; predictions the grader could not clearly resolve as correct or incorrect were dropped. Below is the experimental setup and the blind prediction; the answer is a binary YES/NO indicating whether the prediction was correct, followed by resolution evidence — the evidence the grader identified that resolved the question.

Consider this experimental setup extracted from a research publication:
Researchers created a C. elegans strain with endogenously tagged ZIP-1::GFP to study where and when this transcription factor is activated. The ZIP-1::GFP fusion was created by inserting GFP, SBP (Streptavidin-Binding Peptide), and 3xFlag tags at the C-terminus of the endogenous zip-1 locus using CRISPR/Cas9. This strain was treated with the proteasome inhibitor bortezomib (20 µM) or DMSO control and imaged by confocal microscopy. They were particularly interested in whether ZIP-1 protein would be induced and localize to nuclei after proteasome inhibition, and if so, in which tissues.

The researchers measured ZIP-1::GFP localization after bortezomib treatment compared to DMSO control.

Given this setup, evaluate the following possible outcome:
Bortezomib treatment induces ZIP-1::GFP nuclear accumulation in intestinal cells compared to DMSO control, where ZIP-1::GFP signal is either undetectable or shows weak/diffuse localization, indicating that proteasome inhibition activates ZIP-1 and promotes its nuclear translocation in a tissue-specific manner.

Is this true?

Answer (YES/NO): YES